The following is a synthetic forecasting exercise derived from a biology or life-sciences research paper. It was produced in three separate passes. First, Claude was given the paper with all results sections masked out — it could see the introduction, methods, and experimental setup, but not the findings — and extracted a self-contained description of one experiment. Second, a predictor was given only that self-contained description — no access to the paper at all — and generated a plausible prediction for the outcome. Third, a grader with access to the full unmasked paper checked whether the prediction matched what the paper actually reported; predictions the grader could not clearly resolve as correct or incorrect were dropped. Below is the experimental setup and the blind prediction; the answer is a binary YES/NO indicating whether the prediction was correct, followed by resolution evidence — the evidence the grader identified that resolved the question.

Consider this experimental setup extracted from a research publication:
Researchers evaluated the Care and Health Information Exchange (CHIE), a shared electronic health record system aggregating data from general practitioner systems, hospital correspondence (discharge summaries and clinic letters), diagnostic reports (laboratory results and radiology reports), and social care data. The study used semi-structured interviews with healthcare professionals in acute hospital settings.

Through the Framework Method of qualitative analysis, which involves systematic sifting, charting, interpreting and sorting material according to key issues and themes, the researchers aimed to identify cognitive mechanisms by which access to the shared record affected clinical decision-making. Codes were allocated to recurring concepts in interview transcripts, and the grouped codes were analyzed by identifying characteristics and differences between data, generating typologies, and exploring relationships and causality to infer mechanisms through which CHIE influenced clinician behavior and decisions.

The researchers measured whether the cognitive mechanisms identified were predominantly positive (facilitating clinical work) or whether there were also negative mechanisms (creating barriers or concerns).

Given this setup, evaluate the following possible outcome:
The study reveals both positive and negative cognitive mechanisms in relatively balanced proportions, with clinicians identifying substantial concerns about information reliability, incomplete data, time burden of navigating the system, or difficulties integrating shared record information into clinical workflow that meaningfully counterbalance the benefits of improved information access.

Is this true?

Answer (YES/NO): YES